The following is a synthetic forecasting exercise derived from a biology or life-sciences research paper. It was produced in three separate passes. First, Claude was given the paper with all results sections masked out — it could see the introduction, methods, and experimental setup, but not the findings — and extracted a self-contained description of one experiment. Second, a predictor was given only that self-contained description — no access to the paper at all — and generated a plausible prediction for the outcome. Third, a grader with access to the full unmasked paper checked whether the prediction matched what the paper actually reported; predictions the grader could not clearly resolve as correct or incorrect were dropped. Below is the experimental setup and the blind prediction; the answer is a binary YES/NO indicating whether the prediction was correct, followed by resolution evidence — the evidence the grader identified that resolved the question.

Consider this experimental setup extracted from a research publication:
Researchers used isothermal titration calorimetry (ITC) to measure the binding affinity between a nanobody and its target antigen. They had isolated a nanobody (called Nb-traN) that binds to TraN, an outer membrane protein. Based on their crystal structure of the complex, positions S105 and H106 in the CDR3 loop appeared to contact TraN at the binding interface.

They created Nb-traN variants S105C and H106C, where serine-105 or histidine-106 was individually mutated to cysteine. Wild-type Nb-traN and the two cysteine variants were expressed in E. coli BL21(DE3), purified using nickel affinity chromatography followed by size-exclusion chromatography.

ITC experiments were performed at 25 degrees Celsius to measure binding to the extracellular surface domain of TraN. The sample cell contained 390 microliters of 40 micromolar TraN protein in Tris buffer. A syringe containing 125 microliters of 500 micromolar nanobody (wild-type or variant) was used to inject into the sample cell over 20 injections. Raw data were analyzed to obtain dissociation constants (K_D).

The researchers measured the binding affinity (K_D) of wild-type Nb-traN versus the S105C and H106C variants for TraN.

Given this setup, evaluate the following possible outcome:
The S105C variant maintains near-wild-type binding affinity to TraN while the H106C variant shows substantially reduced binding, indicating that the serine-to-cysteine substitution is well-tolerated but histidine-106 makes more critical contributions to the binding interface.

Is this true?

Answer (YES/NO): NO